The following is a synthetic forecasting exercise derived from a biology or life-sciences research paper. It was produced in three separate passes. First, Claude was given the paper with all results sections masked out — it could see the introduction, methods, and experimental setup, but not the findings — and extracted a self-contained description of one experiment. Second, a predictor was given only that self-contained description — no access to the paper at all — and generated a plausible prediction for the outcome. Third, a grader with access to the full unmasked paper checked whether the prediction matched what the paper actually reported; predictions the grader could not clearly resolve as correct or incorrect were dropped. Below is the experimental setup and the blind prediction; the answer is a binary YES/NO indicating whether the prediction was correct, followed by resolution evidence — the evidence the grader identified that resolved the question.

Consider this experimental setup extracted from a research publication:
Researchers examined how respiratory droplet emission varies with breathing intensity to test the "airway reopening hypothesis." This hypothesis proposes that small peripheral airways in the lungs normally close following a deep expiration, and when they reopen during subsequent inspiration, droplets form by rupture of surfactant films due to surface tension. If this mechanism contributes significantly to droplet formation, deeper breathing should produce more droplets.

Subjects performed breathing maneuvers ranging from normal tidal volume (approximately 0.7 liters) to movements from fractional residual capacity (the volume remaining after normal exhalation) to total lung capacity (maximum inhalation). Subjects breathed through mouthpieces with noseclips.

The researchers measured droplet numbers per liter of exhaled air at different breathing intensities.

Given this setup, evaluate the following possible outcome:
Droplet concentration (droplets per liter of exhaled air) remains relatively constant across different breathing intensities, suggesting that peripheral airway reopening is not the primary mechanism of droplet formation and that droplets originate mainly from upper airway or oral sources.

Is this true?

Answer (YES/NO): NO